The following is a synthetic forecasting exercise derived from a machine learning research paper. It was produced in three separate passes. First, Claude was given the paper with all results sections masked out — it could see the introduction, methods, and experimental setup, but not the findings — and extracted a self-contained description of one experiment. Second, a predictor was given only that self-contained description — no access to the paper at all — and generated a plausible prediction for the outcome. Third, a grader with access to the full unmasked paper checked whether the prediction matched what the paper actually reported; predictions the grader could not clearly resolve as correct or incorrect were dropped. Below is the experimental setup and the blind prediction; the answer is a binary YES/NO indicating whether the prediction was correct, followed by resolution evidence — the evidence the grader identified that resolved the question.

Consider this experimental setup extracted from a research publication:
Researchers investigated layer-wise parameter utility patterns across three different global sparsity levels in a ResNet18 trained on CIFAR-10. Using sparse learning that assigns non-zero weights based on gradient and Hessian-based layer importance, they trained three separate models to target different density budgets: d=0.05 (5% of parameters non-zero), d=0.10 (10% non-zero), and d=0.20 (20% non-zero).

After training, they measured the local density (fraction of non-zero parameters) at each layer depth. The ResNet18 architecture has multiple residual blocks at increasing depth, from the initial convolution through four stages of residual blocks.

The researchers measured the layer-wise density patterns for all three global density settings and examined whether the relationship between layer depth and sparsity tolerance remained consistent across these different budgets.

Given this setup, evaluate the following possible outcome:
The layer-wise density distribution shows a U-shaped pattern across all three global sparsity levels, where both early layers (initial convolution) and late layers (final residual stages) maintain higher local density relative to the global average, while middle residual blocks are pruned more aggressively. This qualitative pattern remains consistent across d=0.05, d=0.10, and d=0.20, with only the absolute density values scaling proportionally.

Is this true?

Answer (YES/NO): NO